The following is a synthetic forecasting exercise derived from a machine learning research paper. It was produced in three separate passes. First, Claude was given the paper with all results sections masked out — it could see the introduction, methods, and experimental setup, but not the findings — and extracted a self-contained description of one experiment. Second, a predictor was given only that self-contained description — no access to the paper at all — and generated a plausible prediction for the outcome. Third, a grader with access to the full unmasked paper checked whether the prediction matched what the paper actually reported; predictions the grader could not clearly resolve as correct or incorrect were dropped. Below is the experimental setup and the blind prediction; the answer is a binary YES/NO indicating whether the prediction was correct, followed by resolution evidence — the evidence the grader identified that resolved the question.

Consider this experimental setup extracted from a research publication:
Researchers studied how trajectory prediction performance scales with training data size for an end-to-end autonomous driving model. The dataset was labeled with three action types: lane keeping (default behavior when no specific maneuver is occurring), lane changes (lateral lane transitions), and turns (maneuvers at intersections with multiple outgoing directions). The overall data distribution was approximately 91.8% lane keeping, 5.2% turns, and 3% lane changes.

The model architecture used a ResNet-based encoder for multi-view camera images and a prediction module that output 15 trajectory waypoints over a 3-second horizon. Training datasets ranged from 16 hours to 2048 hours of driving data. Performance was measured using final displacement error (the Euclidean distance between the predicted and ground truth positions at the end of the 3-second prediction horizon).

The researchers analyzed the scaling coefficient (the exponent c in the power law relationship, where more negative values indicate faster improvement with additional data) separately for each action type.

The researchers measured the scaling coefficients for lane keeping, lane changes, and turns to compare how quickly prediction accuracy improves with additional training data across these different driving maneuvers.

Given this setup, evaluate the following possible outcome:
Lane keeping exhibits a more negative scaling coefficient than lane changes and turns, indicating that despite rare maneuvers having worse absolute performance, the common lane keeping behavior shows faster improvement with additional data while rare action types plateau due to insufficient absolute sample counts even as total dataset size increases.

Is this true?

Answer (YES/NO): YES